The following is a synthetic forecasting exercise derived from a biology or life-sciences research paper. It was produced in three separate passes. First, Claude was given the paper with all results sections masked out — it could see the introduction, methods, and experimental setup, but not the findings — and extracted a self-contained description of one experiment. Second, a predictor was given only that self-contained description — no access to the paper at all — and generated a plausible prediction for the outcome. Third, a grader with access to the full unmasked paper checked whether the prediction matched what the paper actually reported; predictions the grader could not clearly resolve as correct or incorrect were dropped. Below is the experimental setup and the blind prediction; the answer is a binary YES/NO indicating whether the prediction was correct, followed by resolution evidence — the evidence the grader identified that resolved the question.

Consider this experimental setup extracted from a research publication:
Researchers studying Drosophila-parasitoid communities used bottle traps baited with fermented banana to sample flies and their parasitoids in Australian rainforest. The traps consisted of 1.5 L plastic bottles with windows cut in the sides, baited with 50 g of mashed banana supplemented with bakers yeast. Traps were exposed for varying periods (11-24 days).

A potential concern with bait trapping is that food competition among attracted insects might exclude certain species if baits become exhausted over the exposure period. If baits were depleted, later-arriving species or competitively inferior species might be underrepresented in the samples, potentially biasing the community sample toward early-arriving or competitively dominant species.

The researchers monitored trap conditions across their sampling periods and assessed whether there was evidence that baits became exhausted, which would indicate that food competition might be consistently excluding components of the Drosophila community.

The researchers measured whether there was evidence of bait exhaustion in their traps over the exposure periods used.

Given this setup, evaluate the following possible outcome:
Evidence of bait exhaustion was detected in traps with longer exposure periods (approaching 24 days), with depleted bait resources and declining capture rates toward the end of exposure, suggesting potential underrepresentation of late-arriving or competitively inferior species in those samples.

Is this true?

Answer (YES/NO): NO